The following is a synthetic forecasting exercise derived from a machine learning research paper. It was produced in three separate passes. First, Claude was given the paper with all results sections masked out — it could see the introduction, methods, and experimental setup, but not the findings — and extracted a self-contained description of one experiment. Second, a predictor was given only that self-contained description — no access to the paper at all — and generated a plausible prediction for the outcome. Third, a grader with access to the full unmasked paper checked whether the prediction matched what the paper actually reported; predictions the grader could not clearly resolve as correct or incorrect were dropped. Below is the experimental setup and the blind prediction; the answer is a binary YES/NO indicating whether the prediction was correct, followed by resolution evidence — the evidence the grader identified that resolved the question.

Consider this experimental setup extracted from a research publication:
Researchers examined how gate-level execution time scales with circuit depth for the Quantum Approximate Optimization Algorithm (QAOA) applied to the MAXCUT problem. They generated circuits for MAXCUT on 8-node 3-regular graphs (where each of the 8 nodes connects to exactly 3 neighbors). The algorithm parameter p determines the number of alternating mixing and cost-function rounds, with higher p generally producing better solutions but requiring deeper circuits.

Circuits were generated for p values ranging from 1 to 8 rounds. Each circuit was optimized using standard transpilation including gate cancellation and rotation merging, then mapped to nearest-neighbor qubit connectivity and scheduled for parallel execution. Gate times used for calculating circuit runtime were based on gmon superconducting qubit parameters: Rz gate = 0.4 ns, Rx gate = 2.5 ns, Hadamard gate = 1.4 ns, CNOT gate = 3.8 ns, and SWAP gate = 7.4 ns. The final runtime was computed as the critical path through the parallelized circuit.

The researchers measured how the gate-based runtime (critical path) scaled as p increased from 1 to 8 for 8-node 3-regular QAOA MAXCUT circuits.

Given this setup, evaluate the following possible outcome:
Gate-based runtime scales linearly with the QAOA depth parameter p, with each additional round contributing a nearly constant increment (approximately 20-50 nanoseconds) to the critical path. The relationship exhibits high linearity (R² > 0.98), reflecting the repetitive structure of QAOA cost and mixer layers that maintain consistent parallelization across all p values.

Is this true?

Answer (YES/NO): NO